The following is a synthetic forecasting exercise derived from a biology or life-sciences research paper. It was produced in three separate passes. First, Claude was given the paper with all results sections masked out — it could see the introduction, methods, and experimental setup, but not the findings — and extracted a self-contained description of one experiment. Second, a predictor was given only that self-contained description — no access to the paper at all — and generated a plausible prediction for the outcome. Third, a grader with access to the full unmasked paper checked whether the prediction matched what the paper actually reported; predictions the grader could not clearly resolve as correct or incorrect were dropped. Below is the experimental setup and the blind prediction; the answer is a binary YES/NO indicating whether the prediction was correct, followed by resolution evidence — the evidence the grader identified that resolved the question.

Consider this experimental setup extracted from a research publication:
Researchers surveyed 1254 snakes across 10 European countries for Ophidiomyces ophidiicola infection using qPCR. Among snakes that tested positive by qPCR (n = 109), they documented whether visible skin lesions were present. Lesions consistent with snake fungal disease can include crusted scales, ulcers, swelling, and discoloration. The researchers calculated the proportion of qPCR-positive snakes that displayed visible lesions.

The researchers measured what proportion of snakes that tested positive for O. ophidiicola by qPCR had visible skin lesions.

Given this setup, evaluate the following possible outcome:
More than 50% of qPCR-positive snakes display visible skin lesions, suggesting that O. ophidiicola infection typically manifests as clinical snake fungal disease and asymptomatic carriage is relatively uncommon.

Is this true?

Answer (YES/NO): YES